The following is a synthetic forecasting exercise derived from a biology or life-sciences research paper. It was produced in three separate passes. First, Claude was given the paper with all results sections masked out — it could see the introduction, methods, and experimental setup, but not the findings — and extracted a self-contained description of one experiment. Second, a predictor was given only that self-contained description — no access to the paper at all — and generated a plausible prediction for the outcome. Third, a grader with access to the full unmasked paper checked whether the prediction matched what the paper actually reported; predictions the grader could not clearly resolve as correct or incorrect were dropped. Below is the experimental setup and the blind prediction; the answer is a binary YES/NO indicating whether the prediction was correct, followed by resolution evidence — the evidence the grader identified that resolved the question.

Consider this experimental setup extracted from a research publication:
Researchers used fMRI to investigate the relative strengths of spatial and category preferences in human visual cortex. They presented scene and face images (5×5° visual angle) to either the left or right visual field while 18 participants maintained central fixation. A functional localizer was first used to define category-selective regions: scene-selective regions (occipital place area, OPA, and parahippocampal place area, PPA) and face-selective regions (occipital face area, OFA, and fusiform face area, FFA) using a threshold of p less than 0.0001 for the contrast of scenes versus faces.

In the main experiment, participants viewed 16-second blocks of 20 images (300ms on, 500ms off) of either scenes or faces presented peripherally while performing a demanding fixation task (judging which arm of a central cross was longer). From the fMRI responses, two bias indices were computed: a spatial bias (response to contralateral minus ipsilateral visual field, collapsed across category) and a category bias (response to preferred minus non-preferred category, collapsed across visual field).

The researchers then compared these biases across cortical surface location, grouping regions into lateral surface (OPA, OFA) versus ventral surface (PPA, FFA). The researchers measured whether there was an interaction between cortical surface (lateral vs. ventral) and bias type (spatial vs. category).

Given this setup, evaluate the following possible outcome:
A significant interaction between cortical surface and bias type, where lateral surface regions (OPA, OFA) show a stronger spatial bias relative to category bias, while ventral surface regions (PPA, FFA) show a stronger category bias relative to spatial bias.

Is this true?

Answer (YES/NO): YES